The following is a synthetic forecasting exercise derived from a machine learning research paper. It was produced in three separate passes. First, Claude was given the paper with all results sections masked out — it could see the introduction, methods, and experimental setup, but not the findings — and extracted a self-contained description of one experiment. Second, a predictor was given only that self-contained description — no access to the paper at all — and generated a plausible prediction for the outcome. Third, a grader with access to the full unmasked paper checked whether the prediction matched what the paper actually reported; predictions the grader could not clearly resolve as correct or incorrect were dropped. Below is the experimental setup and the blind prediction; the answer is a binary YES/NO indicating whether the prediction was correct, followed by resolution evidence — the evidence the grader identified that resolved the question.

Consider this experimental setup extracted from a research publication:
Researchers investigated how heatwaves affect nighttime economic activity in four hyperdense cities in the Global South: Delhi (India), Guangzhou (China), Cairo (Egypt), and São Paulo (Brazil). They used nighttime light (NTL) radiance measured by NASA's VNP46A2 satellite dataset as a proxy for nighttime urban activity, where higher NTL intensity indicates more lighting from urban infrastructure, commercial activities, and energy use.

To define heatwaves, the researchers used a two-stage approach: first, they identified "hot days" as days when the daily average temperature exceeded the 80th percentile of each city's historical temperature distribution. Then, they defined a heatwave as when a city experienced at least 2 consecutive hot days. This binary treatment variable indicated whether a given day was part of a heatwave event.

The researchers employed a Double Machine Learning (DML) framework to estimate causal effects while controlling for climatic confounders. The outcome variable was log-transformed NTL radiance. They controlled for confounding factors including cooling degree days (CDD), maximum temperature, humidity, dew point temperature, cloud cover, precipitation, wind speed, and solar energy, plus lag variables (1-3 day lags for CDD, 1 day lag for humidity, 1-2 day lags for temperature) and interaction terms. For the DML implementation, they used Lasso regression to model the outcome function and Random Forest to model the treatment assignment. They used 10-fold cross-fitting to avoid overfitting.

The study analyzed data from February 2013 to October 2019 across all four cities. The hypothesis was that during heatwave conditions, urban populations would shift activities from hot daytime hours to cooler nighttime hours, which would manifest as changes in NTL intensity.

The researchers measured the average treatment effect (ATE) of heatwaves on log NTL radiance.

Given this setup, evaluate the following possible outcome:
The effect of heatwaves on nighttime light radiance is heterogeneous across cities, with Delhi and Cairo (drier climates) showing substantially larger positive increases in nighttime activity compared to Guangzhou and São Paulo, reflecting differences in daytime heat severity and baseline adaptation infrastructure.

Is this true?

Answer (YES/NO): NO